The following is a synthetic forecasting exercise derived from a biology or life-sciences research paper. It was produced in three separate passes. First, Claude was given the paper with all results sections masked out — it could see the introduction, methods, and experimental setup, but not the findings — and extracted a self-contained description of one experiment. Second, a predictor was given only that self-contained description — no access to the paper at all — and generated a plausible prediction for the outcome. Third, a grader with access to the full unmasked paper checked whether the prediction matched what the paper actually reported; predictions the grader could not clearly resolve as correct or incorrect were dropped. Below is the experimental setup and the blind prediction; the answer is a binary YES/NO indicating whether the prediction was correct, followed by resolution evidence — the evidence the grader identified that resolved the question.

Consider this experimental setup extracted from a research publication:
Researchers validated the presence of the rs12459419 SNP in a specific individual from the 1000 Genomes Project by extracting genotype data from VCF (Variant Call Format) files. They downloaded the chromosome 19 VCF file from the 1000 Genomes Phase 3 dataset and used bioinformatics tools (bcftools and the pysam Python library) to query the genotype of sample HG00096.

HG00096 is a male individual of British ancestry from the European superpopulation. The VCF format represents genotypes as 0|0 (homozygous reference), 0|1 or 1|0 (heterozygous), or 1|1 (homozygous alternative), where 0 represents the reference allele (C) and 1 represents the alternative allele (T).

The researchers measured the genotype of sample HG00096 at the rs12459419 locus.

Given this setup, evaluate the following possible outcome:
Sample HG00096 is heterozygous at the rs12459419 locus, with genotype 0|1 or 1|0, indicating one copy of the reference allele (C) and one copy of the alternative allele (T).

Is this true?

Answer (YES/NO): YES